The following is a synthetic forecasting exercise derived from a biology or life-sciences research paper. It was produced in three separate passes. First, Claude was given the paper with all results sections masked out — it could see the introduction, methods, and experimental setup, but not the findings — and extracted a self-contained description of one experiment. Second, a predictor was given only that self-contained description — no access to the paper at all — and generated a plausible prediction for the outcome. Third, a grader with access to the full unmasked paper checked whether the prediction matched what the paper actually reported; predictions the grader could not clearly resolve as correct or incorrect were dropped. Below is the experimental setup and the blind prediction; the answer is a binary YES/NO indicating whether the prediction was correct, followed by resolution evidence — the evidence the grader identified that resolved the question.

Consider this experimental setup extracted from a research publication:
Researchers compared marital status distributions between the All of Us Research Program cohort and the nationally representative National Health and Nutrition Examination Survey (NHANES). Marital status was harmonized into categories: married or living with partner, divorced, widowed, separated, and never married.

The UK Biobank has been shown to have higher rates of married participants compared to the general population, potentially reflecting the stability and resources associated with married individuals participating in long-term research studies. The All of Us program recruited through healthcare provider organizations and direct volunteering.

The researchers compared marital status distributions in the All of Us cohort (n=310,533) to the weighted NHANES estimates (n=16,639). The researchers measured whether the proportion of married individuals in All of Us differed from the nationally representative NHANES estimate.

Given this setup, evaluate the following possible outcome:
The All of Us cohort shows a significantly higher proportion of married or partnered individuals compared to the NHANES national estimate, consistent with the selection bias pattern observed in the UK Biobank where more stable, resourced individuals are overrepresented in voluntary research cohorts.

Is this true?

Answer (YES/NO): NO